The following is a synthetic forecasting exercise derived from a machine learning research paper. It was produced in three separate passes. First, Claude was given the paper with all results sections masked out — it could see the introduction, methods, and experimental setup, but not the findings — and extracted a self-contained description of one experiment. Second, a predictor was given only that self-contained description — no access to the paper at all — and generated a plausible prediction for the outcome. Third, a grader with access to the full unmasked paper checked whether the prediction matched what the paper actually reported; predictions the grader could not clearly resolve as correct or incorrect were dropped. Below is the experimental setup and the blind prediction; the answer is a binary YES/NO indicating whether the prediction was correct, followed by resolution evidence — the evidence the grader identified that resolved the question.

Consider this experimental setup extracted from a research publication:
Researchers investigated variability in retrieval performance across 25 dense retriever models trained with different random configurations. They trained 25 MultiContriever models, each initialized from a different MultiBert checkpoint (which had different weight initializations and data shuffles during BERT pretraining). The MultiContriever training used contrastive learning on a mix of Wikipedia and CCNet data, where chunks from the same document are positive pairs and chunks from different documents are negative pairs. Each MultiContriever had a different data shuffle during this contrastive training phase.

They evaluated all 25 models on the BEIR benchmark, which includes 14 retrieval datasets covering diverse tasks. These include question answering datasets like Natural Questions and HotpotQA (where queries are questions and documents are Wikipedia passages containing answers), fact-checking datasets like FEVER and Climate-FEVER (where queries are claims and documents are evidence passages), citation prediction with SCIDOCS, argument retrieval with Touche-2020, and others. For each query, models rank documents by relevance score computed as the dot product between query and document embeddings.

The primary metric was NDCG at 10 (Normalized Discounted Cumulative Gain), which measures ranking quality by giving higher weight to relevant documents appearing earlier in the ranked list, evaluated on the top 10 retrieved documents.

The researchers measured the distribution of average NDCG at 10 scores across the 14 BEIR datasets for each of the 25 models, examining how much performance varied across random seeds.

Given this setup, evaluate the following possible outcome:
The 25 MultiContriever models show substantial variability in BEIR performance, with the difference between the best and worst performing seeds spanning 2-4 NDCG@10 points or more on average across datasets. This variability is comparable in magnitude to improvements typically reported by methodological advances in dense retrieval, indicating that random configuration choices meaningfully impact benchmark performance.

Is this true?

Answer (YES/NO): YES